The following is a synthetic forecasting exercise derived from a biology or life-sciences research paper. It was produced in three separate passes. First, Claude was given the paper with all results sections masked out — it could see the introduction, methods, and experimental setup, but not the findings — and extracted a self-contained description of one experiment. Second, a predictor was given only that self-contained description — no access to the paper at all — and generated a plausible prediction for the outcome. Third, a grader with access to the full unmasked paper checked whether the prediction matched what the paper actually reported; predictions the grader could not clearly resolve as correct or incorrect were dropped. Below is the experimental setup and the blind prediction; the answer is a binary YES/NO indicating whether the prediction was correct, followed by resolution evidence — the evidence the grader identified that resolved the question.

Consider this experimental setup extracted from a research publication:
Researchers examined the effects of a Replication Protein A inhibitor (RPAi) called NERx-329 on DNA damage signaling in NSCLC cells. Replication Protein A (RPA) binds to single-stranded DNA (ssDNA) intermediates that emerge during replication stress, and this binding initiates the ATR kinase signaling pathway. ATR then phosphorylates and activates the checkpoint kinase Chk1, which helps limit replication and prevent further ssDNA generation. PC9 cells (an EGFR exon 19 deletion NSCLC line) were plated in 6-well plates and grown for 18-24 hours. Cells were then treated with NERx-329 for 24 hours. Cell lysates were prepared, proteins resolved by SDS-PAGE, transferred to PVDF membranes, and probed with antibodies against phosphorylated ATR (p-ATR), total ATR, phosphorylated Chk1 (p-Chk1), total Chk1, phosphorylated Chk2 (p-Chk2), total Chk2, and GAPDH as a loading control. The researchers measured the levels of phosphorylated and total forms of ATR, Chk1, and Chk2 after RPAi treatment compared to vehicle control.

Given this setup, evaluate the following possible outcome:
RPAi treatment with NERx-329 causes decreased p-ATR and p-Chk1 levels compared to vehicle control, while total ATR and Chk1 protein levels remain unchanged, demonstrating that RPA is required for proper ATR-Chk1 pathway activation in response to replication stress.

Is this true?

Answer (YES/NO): NO